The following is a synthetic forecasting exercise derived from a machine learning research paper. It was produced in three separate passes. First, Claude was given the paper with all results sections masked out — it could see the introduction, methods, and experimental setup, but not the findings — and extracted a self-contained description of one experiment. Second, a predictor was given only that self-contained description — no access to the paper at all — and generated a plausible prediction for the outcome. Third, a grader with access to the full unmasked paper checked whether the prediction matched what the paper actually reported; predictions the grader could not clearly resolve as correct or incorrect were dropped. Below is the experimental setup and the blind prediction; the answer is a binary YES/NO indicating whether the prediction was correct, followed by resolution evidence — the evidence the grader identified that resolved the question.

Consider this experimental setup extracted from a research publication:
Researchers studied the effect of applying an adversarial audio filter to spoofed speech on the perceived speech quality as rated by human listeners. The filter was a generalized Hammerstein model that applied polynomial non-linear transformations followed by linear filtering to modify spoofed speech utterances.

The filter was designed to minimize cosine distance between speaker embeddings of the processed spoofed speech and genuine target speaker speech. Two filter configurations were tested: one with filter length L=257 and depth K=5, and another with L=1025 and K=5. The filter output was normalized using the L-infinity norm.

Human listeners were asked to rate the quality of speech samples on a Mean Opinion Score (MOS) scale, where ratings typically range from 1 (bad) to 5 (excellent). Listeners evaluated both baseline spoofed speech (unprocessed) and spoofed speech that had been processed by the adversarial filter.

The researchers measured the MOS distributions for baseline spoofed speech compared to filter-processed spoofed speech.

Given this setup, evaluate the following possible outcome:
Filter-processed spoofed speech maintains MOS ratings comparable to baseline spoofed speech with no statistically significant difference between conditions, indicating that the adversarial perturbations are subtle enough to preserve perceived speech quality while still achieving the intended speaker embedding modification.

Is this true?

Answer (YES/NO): NO